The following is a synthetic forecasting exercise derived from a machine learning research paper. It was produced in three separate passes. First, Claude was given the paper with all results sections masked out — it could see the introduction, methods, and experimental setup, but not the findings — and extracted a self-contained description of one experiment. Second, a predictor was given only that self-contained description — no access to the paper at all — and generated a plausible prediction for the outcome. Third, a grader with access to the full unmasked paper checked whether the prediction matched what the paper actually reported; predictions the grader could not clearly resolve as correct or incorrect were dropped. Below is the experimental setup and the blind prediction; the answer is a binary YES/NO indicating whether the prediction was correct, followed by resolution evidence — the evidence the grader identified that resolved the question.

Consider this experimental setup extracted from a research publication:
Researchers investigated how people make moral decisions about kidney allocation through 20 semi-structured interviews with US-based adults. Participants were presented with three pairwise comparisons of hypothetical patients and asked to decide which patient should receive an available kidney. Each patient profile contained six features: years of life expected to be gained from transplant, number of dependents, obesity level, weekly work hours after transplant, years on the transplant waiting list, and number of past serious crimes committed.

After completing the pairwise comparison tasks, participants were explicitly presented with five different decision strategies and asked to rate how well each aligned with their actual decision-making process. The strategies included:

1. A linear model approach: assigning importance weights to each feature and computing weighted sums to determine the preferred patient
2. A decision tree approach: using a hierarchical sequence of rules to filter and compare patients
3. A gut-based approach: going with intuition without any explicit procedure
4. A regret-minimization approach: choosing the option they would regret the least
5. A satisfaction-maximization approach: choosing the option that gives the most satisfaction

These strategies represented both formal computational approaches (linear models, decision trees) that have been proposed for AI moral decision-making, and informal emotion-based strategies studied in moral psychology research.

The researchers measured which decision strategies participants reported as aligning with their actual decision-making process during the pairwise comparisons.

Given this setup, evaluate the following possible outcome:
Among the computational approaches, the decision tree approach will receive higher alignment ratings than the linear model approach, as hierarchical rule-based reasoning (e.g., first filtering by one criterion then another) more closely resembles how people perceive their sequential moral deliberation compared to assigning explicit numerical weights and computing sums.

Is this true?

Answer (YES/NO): NO